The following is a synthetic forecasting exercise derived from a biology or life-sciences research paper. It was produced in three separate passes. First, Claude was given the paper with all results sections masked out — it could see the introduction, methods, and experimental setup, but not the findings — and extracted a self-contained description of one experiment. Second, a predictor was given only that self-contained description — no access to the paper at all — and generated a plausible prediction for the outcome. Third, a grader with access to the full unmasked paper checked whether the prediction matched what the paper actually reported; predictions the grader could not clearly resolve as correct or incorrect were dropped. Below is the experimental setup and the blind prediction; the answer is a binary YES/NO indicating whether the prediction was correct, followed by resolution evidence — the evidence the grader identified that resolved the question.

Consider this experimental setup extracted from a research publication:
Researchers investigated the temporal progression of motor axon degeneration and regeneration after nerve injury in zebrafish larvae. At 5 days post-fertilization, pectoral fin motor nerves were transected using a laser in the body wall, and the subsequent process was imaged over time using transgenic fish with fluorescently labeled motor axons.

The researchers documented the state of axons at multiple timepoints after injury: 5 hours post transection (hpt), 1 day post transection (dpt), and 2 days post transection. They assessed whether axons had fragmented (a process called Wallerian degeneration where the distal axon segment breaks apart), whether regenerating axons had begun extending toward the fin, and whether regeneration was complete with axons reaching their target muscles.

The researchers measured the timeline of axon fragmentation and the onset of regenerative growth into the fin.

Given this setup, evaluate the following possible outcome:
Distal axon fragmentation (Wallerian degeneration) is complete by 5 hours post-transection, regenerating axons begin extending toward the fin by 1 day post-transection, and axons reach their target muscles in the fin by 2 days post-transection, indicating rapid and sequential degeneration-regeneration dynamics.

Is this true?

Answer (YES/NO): YES